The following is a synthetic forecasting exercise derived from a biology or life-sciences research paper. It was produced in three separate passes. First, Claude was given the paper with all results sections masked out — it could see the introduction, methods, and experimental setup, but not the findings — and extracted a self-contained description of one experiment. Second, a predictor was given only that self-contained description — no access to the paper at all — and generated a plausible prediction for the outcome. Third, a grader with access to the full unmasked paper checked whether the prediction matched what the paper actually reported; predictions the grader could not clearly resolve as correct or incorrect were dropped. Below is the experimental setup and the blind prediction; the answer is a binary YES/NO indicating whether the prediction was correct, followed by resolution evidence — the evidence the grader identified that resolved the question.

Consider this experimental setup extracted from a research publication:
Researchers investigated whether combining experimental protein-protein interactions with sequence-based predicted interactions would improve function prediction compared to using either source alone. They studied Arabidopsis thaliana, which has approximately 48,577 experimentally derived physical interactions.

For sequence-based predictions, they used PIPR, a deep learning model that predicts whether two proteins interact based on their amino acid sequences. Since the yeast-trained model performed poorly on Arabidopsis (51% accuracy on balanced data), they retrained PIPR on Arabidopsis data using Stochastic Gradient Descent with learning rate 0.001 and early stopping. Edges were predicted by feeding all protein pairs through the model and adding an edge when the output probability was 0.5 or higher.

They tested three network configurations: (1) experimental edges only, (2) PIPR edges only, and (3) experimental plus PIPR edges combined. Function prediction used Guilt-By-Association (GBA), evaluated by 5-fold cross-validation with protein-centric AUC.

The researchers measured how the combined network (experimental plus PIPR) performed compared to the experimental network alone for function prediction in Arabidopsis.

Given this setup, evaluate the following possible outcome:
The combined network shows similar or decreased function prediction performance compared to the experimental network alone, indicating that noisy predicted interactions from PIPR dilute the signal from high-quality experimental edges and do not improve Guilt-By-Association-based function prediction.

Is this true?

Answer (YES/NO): NO